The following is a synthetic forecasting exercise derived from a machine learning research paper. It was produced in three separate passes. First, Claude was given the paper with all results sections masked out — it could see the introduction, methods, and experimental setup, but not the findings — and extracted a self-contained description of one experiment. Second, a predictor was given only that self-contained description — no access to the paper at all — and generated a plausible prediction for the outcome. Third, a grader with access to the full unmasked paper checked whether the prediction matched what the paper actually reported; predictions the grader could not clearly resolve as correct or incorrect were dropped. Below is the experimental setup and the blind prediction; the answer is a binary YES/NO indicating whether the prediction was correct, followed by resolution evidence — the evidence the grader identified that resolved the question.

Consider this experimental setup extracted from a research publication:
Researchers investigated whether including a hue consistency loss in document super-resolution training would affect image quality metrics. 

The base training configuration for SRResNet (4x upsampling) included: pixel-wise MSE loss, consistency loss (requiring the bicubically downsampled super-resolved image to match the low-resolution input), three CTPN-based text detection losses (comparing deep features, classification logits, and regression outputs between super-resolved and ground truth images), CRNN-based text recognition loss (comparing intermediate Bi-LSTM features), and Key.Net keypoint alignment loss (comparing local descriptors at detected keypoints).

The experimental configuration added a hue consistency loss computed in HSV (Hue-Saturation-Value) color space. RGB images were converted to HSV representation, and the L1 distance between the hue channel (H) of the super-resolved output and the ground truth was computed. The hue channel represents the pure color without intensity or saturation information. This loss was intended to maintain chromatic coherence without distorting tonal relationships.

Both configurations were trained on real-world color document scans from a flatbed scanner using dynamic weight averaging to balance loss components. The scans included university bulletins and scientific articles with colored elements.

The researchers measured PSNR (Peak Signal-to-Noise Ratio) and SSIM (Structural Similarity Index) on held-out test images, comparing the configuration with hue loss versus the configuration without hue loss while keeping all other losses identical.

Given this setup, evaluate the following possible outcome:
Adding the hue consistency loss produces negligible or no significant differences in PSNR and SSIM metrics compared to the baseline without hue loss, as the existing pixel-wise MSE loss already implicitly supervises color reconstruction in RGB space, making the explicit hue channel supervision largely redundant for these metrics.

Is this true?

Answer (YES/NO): NO